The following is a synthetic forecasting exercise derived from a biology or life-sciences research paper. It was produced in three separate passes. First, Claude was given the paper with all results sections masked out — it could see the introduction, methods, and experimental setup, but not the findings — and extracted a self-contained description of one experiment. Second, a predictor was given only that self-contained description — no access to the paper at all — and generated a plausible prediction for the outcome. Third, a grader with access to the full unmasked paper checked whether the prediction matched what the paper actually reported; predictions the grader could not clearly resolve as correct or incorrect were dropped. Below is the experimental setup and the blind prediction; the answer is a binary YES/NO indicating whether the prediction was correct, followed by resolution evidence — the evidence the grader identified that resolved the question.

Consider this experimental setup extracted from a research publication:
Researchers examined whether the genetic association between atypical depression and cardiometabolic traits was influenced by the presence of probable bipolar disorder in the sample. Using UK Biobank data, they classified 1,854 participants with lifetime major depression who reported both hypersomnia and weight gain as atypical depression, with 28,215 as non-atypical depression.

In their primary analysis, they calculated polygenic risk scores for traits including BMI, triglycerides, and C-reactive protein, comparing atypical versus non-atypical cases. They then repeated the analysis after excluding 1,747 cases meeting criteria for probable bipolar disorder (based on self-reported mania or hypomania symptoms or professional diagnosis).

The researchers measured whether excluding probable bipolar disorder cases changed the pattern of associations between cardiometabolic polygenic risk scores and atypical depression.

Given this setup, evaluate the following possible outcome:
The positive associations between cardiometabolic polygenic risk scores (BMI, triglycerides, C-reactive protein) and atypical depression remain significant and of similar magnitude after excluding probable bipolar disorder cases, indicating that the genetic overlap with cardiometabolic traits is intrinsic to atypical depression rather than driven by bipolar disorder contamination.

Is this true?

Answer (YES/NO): YES